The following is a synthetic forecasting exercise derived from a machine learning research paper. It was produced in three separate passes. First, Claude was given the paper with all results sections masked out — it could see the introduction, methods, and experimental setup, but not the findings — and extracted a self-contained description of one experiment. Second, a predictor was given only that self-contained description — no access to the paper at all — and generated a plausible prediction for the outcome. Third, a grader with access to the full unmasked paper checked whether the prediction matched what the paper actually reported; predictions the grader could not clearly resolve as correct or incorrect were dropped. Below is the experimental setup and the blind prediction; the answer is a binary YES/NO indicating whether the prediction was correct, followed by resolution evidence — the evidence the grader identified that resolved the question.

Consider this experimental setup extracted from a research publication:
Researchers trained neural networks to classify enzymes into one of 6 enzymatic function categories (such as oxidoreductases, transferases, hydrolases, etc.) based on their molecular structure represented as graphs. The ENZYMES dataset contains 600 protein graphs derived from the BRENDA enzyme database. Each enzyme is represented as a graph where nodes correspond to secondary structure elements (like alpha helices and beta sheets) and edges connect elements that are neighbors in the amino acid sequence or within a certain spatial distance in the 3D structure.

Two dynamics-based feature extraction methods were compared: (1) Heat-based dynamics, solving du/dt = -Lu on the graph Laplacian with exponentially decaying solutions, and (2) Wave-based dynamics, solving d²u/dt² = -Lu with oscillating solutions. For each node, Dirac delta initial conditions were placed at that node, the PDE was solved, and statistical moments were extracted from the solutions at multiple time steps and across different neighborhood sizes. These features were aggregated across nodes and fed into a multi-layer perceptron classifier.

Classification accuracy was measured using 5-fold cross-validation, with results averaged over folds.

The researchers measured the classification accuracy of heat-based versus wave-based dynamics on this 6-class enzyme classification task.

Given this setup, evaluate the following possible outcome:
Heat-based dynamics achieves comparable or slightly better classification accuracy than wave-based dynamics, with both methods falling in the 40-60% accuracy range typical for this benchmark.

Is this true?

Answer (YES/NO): NO